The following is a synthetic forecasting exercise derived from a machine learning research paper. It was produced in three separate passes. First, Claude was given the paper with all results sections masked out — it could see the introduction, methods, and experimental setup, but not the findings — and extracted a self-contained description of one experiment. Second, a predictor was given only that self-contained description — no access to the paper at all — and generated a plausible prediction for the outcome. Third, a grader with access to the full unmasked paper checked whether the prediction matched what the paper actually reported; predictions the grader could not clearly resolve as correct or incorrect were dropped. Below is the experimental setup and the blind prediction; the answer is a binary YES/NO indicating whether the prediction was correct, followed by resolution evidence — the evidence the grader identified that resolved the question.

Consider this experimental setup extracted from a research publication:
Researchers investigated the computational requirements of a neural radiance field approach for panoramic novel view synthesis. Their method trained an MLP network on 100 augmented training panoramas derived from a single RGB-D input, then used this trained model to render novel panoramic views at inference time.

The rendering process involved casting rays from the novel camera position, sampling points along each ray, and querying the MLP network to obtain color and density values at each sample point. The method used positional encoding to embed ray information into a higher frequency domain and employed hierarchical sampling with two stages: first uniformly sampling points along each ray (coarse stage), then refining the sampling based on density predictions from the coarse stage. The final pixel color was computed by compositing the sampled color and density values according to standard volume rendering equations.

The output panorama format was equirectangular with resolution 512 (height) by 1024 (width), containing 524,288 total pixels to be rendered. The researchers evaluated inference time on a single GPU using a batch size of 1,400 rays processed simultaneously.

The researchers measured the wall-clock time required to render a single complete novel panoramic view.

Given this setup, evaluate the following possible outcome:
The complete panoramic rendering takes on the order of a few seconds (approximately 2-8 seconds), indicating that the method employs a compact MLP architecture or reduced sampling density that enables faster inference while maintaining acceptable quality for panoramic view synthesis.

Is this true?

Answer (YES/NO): NO